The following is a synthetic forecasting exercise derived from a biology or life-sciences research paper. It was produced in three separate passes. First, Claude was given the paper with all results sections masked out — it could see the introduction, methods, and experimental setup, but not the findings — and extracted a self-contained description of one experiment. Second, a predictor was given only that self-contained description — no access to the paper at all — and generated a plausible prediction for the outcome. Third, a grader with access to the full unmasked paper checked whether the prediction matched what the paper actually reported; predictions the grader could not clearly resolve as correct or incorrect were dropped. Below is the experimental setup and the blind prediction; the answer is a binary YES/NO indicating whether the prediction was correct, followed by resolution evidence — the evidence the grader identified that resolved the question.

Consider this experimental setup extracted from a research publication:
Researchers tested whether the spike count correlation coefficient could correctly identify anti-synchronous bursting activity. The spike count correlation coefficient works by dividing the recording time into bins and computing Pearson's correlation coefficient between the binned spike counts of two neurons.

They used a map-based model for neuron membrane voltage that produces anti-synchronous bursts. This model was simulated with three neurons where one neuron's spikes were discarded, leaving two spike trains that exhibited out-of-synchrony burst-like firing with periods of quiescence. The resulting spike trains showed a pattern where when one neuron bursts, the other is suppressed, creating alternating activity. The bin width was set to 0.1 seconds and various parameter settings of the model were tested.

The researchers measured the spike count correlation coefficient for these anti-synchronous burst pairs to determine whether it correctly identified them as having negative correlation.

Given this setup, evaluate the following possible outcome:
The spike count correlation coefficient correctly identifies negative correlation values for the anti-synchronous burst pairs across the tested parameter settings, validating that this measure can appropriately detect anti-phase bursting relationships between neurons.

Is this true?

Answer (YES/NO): YES